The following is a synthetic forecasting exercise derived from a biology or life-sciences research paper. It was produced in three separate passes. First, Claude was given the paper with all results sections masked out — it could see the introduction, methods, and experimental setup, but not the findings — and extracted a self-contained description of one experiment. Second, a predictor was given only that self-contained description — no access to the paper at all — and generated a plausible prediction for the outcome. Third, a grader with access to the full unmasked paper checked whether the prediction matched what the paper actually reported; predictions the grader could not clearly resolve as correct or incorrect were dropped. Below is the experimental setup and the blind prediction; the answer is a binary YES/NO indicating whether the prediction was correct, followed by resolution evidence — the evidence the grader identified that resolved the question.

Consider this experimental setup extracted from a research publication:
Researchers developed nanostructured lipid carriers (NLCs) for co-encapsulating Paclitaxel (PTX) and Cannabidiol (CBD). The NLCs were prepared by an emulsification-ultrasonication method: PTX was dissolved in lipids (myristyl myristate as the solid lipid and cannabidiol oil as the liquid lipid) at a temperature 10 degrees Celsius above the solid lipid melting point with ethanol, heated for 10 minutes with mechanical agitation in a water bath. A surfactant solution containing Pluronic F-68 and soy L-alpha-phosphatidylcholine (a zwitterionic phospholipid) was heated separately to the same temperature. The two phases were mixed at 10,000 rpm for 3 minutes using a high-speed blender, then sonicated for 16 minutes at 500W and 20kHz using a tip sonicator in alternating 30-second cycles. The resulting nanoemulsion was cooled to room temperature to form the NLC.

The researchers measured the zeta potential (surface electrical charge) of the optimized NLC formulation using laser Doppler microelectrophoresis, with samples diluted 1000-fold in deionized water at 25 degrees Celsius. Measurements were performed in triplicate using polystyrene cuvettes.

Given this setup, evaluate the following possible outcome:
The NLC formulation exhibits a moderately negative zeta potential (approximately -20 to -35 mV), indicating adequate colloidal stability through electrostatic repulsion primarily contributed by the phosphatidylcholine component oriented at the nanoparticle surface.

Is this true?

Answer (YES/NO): NO